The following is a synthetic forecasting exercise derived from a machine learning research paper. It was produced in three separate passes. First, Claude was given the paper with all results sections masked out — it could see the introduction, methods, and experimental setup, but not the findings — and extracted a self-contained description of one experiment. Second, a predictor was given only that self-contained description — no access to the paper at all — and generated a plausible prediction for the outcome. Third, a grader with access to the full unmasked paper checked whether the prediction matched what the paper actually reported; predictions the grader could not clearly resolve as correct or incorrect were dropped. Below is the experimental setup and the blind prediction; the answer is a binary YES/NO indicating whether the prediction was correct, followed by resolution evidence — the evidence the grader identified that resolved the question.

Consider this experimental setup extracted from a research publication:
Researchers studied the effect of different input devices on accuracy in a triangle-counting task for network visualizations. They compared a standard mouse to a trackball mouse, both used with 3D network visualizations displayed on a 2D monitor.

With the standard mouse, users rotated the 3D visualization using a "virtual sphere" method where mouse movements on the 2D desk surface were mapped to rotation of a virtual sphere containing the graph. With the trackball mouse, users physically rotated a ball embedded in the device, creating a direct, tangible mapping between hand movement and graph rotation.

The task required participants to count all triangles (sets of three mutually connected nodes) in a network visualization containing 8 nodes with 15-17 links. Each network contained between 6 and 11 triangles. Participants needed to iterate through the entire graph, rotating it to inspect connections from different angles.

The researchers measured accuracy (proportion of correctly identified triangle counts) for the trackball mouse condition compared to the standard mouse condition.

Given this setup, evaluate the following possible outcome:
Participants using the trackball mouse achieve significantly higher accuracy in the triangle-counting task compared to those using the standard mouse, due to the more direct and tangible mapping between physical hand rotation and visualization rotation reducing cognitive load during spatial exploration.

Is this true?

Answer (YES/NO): NO